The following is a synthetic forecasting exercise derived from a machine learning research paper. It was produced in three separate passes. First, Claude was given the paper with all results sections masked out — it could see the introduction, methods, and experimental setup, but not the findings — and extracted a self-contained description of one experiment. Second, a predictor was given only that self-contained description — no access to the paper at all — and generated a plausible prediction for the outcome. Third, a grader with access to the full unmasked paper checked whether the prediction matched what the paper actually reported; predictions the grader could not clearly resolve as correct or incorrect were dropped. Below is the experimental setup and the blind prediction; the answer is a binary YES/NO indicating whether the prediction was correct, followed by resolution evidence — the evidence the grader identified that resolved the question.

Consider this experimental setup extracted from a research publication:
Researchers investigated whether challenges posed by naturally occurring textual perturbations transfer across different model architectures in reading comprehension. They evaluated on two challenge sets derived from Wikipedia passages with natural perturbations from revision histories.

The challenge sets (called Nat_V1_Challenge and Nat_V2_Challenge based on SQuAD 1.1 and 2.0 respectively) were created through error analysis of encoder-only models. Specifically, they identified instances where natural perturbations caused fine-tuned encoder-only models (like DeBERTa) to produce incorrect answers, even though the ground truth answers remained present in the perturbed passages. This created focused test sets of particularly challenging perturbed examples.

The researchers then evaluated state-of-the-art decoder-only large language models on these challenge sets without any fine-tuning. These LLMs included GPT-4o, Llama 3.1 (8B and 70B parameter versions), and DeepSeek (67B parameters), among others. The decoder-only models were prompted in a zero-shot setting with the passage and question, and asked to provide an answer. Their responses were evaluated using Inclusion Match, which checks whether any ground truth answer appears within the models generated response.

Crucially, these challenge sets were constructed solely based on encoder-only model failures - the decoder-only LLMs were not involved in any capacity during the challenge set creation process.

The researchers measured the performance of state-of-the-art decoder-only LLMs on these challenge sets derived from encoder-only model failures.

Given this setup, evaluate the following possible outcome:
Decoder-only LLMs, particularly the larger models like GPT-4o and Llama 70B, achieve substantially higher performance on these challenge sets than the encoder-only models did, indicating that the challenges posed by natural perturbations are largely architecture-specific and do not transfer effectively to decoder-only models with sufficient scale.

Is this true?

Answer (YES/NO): NO